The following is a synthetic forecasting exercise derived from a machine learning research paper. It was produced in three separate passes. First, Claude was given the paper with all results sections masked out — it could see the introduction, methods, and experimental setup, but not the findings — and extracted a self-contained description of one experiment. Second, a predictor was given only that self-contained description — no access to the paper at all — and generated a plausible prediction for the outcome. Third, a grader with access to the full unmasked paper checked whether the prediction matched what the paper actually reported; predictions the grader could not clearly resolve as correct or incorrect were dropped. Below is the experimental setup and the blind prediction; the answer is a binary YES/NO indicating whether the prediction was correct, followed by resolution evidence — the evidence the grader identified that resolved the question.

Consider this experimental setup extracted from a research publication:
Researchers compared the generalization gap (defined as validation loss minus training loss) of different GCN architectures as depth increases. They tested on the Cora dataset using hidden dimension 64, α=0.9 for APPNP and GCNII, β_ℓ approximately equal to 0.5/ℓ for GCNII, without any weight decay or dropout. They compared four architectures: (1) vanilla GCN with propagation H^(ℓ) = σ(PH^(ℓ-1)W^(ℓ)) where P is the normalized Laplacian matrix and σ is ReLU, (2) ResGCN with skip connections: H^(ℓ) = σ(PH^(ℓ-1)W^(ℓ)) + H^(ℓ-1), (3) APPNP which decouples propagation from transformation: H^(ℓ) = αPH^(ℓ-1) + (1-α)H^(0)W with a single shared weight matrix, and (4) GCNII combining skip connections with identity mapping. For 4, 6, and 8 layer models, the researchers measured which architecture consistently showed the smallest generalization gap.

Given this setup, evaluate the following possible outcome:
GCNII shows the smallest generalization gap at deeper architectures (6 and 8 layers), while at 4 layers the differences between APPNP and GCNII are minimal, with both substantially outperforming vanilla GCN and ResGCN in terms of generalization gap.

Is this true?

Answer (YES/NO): NO